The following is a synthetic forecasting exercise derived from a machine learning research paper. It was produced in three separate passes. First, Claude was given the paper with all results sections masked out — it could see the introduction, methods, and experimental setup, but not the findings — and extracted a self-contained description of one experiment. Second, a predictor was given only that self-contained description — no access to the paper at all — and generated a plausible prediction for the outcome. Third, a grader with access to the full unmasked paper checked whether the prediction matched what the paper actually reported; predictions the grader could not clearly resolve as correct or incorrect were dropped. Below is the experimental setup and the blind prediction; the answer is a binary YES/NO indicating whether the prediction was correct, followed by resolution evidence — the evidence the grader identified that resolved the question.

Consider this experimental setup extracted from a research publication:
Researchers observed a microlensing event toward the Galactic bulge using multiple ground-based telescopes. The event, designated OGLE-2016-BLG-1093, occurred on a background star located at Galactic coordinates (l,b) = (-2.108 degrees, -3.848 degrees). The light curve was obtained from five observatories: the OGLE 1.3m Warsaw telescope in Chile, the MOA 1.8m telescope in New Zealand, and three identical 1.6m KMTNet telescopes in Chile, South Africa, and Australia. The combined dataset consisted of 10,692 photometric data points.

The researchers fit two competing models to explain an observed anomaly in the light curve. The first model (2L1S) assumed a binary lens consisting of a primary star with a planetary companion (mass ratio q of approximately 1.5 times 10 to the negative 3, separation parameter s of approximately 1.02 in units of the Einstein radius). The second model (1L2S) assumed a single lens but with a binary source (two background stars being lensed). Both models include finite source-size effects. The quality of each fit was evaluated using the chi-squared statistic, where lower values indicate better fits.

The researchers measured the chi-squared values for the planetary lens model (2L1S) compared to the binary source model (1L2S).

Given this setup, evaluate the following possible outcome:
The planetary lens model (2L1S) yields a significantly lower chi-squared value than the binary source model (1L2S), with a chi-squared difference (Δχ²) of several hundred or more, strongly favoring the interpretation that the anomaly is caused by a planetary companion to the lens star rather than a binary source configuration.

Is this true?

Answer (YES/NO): NO